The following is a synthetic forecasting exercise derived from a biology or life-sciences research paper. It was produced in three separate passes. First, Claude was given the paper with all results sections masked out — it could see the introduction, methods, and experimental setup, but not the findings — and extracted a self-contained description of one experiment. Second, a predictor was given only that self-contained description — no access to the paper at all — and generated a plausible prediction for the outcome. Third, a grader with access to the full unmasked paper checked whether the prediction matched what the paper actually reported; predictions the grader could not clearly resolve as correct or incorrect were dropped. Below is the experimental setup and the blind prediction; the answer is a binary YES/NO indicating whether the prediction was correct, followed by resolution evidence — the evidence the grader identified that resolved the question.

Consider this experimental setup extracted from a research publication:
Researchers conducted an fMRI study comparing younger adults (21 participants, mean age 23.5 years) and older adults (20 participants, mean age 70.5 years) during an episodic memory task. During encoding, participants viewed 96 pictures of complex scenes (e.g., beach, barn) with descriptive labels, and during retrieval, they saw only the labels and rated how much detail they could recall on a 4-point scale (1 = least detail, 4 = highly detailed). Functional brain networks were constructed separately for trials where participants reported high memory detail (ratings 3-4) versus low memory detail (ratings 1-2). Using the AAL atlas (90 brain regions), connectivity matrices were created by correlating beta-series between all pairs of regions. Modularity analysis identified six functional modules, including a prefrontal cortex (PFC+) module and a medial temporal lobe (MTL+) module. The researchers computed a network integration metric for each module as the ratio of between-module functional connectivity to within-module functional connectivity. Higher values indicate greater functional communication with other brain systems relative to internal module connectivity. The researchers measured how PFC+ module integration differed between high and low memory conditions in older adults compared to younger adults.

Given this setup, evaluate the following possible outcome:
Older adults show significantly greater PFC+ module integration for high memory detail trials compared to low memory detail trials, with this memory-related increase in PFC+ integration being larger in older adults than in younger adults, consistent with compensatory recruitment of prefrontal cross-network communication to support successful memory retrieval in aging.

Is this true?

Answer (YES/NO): NO